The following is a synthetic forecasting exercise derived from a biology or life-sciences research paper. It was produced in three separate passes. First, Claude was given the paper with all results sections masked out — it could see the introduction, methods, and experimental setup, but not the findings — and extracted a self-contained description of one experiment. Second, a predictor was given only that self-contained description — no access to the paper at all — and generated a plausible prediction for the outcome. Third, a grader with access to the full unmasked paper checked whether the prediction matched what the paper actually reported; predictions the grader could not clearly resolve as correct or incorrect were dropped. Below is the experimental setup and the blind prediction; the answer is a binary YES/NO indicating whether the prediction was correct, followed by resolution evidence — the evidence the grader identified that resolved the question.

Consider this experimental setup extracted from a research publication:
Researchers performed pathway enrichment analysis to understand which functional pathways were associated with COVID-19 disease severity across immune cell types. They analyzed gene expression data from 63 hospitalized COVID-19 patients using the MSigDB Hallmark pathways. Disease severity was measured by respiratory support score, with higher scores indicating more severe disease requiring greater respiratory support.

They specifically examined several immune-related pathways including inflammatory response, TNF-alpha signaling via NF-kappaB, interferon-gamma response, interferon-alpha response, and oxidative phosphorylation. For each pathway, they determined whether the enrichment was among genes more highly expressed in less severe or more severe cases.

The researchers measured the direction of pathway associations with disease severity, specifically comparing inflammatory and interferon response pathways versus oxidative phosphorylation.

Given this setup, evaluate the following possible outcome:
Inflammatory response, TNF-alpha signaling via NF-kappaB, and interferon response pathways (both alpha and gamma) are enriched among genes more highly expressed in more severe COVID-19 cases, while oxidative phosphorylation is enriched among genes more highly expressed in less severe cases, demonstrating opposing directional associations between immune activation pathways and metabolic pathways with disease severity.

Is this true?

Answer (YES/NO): NO